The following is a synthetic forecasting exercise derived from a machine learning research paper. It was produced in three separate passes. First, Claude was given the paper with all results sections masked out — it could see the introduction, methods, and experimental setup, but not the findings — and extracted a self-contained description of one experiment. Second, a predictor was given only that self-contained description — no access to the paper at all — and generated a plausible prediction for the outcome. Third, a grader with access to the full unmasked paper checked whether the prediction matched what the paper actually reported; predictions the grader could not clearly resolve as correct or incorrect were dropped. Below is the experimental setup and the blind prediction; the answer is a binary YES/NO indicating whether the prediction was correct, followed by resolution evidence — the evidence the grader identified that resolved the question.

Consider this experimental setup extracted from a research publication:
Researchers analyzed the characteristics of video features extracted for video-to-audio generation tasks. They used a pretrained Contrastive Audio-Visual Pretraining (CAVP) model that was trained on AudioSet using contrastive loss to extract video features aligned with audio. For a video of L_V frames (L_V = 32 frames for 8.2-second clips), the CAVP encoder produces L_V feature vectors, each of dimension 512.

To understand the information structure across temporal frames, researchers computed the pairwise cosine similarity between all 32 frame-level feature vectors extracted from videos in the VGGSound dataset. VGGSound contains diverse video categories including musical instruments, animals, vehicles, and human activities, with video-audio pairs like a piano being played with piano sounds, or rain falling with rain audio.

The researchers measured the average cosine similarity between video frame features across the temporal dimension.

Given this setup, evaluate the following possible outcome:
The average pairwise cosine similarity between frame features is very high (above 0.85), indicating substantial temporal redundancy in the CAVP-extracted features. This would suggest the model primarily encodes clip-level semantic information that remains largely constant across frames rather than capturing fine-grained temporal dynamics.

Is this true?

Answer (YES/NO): YES